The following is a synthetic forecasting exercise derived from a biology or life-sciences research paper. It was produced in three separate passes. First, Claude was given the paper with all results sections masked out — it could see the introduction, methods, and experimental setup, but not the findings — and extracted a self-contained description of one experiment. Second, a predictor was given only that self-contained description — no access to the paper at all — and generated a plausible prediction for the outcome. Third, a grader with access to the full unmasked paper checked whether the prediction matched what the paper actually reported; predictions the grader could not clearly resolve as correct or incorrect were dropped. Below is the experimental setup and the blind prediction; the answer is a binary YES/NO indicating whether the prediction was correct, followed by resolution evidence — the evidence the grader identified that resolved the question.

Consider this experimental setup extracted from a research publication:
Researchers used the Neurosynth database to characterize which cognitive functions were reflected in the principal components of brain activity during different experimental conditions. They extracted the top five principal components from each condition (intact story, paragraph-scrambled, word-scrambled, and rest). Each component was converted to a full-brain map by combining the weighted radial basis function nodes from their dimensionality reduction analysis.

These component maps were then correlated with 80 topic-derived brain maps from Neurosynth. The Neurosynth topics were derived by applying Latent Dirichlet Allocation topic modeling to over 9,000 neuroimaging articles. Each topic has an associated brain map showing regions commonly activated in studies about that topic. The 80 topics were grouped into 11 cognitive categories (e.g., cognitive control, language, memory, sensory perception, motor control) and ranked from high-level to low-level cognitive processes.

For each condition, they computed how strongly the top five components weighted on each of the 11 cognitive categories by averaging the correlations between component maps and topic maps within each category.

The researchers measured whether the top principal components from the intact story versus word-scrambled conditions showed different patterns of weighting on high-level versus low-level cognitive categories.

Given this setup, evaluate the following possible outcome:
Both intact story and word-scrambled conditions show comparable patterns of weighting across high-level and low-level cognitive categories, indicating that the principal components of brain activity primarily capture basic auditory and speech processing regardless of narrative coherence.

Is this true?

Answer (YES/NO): NO